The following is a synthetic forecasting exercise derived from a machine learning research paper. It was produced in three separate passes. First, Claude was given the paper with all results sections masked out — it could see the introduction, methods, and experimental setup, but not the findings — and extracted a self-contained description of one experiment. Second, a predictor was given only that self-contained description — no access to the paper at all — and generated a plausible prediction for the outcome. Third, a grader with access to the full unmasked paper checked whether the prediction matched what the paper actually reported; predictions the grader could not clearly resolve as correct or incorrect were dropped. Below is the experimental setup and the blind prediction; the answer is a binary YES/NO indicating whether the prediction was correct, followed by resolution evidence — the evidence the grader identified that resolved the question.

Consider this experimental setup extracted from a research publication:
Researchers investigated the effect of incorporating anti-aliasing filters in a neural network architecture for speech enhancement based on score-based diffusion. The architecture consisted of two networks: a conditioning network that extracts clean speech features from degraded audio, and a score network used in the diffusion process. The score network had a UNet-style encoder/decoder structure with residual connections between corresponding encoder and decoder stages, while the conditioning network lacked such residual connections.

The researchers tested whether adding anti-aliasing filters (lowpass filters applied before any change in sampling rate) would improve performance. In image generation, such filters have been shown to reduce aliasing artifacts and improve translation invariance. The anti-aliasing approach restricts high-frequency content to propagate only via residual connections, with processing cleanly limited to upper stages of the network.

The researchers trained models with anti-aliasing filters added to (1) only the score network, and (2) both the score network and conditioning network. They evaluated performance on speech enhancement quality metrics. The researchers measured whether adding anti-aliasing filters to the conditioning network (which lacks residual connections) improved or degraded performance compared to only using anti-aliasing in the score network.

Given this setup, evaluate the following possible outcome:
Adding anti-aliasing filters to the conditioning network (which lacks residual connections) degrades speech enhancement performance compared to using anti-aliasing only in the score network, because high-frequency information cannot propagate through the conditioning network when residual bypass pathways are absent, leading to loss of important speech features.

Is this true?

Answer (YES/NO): YES